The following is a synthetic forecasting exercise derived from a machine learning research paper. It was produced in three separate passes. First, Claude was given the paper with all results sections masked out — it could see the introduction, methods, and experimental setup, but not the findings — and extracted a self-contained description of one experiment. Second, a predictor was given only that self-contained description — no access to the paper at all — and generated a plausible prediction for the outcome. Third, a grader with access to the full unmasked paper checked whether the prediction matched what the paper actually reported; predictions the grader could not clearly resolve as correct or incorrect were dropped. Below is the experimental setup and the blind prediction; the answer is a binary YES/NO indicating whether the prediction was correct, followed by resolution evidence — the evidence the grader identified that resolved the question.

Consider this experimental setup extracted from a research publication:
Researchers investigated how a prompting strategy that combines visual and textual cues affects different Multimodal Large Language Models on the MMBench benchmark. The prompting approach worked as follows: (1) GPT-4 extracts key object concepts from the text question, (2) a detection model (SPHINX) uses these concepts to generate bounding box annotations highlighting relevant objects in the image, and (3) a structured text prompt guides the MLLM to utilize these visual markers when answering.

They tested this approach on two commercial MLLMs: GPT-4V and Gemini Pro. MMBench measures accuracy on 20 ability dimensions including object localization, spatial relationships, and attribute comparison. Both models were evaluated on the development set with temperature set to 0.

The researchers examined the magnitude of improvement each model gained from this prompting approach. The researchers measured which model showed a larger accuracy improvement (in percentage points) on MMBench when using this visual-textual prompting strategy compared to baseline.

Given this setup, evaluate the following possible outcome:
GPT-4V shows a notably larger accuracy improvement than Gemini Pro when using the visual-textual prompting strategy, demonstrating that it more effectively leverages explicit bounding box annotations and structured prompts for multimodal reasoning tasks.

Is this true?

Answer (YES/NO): NO